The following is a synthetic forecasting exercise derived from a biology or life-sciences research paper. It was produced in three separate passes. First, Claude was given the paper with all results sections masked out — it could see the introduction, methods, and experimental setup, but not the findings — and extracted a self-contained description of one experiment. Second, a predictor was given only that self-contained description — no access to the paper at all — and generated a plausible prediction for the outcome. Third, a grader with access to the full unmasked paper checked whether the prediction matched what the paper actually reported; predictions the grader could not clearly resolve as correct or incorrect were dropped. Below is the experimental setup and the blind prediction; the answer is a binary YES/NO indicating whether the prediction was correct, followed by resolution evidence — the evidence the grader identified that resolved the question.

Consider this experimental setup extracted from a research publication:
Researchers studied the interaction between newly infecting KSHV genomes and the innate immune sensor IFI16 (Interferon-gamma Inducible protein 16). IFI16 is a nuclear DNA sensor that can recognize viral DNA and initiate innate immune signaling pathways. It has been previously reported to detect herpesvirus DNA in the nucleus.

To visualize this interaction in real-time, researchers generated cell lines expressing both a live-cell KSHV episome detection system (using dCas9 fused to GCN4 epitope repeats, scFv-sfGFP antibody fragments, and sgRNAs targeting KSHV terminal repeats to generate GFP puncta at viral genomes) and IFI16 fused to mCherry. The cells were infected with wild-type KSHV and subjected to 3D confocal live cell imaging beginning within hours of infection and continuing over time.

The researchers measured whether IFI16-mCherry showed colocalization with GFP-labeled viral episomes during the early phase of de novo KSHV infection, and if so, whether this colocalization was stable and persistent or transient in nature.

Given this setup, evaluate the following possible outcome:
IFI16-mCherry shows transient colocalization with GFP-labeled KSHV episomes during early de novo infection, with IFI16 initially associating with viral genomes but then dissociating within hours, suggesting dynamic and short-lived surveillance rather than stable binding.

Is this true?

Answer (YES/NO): YES